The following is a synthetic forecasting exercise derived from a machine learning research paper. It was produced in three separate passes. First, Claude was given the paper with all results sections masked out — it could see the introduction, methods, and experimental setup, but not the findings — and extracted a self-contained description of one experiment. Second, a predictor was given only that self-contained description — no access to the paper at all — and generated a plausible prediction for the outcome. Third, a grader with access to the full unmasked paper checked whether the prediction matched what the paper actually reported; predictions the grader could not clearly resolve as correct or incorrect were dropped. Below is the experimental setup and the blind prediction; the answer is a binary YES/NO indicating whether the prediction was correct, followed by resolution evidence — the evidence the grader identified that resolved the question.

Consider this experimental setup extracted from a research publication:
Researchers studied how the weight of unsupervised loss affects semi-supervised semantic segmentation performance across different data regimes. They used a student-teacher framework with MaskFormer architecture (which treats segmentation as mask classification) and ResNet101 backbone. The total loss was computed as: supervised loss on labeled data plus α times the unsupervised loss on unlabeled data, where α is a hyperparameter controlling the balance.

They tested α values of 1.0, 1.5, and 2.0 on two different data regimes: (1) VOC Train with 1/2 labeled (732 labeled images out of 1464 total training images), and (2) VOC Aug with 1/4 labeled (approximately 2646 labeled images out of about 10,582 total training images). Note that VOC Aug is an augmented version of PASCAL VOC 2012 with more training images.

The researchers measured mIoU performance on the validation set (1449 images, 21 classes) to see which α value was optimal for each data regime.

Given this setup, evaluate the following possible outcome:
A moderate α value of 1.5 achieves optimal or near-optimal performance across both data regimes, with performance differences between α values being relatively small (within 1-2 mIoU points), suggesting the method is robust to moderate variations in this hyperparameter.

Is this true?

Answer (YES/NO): YES